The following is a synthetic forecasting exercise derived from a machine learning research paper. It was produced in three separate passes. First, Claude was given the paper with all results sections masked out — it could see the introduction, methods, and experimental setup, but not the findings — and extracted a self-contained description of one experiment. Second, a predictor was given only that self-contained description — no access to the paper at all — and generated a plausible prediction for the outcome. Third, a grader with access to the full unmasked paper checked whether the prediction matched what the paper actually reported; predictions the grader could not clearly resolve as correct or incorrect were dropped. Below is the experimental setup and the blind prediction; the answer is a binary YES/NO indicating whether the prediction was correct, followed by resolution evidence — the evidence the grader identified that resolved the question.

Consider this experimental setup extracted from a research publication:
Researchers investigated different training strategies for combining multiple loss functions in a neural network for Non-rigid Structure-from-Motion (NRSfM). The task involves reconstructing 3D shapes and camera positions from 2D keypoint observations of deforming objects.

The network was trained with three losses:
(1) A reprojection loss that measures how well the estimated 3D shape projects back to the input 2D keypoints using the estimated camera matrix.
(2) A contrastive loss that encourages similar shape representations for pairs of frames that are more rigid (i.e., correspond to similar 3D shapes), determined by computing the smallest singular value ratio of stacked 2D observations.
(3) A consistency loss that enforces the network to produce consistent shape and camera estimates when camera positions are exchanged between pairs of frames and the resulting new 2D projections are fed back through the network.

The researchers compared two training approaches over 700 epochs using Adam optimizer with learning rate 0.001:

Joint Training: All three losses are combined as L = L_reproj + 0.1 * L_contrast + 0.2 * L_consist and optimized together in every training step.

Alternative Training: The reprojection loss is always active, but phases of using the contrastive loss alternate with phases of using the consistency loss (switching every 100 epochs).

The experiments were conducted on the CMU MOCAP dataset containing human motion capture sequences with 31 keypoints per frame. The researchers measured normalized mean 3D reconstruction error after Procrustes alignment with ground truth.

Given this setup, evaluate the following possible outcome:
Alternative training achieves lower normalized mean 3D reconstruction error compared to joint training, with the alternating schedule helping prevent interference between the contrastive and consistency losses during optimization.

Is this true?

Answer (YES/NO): YES